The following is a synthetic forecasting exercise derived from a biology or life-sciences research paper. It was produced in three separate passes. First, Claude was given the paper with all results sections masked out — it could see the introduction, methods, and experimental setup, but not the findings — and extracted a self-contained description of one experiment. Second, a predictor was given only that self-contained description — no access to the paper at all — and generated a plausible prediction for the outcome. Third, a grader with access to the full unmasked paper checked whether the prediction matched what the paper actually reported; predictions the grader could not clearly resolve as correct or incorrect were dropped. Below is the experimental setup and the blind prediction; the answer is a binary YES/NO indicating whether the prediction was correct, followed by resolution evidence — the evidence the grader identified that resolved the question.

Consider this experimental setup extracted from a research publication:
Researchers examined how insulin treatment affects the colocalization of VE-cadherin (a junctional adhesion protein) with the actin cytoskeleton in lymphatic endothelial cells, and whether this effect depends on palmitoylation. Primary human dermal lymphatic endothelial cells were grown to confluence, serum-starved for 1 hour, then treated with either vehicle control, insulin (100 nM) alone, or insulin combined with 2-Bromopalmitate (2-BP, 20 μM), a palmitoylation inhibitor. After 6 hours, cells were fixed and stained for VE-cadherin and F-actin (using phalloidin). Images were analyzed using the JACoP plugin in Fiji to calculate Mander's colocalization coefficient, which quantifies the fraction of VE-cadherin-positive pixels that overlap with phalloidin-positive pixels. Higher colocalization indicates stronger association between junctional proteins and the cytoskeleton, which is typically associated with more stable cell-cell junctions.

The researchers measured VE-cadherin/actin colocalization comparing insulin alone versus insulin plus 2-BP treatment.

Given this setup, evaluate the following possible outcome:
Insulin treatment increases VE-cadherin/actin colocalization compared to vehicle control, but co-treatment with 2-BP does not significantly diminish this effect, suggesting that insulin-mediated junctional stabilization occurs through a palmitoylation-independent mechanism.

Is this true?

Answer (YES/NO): NO